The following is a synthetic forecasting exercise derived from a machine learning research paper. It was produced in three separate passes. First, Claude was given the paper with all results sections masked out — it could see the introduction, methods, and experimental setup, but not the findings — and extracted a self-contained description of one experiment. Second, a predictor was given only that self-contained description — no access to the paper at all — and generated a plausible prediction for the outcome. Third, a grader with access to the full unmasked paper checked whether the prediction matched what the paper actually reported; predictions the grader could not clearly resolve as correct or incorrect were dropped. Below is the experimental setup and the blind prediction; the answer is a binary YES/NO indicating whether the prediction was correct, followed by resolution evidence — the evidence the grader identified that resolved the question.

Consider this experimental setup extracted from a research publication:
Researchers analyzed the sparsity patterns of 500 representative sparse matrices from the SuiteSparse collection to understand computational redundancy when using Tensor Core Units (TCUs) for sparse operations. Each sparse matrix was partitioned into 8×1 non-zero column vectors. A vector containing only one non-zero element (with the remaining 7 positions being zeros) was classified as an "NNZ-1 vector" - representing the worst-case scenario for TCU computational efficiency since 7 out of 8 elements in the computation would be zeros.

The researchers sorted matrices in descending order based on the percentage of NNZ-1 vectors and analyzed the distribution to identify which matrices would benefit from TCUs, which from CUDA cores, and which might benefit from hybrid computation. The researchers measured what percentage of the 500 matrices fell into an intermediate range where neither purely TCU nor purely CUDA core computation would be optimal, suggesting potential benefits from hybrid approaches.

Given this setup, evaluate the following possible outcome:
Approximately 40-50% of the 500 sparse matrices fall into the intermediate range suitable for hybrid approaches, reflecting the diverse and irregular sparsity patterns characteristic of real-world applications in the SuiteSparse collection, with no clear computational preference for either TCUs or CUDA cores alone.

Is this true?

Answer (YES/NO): NO